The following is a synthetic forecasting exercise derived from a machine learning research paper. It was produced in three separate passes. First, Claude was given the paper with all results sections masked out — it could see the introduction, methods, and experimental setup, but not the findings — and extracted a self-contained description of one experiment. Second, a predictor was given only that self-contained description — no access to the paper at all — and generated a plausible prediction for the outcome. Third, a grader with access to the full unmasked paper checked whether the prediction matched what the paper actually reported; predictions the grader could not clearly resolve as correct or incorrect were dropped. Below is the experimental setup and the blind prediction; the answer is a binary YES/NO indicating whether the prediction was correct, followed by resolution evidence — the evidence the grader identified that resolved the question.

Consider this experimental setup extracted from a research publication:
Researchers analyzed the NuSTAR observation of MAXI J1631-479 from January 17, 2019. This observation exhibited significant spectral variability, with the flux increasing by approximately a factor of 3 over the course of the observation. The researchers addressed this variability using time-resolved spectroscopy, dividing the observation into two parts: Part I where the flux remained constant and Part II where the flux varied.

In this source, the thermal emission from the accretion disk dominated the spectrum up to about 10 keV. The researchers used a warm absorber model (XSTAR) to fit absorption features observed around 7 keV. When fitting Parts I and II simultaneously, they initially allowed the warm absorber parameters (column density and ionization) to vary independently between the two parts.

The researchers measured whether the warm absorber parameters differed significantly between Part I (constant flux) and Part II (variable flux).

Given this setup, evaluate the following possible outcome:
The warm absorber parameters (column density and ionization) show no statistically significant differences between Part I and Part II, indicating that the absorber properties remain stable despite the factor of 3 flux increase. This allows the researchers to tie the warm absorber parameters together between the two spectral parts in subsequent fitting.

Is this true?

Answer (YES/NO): YES